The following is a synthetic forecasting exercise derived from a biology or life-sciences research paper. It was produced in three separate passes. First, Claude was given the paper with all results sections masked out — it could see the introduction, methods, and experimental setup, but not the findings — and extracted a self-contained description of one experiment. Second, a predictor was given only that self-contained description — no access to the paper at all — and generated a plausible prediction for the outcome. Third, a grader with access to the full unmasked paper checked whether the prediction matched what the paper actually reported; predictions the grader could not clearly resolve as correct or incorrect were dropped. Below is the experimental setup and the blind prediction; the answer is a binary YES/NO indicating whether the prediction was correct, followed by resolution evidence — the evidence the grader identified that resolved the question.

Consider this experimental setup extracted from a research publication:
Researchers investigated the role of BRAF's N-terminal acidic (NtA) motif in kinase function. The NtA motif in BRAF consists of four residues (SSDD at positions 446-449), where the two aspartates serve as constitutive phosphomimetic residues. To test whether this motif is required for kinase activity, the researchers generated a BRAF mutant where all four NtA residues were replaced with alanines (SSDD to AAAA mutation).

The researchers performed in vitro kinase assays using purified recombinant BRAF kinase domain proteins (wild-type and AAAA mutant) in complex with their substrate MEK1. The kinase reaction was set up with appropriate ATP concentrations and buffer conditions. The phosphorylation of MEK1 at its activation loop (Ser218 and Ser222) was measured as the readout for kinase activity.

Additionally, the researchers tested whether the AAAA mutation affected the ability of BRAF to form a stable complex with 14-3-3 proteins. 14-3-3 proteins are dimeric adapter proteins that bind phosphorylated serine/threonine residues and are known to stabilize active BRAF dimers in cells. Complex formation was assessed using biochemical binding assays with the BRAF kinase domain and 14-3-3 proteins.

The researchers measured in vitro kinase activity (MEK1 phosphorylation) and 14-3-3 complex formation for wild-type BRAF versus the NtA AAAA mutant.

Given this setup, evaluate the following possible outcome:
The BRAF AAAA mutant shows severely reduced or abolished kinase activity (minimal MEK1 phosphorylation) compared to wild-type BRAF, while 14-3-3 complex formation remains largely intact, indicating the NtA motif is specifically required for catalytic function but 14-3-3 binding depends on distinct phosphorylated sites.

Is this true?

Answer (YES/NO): YES